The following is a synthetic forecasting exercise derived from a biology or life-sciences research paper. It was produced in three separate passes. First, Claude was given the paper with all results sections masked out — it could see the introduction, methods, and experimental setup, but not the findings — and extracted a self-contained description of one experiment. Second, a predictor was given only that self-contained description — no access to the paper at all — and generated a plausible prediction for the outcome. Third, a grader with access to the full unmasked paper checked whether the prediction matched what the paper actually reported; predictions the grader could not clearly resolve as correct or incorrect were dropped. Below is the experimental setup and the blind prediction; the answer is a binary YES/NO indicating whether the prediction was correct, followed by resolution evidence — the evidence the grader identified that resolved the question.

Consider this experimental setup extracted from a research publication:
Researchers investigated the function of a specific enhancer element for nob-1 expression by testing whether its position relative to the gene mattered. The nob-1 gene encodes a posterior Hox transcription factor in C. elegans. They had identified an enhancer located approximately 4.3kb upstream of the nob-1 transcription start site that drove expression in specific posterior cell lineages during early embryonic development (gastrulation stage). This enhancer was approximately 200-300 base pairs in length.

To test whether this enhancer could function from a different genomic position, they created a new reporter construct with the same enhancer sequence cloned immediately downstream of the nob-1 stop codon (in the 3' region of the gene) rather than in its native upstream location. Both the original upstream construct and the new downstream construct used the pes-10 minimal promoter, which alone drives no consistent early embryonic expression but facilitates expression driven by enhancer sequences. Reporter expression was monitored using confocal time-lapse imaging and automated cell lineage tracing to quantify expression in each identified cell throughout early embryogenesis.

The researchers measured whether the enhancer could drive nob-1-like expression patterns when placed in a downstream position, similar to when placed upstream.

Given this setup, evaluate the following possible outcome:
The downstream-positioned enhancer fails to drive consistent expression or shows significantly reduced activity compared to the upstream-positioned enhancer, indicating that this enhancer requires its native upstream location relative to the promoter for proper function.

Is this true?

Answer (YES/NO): NO